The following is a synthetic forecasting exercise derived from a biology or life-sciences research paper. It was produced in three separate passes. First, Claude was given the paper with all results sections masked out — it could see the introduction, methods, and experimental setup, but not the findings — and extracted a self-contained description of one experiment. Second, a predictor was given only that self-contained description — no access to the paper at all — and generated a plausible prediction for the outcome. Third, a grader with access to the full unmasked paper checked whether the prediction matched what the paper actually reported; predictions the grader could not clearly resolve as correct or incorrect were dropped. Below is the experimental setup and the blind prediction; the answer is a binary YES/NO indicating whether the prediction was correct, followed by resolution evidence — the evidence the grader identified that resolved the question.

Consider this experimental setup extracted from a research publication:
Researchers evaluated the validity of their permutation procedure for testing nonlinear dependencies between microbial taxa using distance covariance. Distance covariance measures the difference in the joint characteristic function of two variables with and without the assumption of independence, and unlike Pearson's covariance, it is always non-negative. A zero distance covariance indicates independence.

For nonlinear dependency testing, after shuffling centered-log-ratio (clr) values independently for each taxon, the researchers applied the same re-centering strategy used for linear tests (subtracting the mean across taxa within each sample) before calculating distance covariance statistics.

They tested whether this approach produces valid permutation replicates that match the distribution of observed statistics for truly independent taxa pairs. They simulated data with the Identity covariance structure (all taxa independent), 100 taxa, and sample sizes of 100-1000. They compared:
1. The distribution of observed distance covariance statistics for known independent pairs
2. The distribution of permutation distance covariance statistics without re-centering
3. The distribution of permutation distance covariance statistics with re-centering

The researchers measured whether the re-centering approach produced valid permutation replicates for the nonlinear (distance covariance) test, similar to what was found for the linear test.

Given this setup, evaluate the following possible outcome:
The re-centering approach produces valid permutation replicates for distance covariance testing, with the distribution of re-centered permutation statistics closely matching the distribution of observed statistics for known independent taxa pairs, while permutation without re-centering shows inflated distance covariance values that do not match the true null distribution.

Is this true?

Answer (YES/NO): YES